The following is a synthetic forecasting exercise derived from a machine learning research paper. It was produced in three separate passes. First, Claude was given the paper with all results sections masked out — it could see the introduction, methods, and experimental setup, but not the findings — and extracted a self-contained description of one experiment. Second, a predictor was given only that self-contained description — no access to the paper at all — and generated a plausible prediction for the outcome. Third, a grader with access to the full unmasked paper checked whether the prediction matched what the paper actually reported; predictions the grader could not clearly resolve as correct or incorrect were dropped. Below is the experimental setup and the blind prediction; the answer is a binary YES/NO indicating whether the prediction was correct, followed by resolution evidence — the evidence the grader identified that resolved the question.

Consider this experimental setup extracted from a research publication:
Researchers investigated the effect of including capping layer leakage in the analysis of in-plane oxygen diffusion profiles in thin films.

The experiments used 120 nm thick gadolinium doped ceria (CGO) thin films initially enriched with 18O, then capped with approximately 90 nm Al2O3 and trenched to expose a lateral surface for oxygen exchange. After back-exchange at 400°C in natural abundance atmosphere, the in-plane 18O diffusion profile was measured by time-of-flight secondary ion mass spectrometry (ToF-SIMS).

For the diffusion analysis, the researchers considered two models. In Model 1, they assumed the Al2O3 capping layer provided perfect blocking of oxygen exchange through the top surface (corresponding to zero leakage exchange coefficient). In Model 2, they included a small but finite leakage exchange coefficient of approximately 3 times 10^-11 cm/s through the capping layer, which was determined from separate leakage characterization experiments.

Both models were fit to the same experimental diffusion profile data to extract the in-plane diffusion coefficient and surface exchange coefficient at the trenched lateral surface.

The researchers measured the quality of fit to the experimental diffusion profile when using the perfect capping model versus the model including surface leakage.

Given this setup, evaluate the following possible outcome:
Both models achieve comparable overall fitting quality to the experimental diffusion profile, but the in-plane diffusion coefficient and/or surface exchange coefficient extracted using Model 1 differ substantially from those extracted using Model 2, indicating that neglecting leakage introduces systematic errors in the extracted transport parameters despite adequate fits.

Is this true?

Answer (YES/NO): NO